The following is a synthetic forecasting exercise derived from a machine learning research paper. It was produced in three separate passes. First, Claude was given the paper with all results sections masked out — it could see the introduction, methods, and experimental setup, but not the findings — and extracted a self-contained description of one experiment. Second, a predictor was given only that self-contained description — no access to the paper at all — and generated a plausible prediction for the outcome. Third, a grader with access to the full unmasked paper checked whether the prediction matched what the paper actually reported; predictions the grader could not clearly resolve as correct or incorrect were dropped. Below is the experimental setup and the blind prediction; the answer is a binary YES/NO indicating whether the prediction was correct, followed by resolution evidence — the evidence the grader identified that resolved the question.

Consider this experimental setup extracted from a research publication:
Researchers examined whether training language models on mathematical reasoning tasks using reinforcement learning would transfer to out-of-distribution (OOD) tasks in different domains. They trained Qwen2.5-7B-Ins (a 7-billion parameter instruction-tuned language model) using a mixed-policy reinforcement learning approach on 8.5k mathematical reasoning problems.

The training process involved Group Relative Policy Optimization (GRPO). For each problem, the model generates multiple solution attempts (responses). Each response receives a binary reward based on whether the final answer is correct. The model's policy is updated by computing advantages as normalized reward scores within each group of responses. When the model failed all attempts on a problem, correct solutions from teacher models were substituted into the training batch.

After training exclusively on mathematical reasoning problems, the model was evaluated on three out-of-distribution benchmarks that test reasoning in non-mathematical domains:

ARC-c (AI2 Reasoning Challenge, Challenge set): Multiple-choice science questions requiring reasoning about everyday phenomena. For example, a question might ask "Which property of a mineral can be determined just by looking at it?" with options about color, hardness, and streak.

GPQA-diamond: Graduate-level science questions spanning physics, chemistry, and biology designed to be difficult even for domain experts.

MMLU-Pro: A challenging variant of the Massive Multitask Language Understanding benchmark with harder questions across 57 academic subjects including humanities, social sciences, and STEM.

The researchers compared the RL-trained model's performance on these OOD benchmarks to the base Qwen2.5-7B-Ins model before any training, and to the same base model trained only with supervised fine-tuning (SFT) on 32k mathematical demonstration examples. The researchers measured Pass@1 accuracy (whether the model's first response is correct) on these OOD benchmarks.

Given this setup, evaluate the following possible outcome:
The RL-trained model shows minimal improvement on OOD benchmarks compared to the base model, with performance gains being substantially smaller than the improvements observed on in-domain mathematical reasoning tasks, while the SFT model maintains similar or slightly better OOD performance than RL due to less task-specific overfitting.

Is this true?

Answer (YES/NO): NO